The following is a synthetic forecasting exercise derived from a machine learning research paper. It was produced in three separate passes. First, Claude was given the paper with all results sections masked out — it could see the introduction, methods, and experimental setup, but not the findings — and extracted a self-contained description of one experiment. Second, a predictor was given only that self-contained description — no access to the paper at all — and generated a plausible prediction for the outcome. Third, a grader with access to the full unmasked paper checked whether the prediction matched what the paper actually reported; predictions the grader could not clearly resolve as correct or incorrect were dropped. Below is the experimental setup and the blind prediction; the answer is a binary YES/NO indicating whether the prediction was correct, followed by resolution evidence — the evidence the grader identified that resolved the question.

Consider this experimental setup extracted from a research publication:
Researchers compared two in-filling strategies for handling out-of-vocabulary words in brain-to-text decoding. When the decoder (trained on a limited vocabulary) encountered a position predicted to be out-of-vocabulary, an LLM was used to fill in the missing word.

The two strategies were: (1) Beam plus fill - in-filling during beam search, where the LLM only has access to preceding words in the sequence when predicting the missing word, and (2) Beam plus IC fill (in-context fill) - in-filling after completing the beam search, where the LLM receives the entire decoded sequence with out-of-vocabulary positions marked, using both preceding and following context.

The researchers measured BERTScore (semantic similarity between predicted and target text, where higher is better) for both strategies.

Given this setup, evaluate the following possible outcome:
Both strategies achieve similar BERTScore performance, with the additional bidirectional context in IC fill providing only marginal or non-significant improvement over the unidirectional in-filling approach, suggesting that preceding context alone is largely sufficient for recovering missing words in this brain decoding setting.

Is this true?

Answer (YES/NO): YES